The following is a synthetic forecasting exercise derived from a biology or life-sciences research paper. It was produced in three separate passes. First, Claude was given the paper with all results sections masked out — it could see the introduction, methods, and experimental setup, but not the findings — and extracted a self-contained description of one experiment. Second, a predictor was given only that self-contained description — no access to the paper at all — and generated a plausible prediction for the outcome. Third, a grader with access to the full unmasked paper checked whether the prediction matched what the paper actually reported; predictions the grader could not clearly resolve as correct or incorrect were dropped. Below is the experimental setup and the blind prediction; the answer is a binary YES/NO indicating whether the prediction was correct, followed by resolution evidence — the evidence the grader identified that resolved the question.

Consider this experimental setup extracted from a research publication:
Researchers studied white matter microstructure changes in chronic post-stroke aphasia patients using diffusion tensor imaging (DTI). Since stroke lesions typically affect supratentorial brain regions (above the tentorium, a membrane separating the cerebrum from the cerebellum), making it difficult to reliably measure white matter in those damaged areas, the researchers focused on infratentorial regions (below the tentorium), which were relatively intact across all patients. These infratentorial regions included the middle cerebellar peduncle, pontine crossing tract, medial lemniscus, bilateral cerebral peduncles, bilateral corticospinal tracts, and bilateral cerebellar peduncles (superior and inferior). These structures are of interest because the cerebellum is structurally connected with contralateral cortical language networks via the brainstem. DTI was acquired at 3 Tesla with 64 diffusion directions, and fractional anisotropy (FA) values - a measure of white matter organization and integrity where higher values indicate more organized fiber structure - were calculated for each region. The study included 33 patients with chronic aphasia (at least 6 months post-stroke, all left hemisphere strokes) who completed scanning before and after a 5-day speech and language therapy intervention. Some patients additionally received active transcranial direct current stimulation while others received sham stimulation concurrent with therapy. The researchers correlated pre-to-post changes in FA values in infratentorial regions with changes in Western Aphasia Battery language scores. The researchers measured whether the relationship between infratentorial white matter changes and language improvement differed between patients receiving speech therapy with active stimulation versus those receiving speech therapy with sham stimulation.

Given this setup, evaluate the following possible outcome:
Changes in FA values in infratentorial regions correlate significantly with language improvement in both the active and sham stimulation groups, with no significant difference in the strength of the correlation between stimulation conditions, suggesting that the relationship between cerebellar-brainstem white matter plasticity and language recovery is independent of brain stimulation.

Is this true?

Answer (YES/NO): NO